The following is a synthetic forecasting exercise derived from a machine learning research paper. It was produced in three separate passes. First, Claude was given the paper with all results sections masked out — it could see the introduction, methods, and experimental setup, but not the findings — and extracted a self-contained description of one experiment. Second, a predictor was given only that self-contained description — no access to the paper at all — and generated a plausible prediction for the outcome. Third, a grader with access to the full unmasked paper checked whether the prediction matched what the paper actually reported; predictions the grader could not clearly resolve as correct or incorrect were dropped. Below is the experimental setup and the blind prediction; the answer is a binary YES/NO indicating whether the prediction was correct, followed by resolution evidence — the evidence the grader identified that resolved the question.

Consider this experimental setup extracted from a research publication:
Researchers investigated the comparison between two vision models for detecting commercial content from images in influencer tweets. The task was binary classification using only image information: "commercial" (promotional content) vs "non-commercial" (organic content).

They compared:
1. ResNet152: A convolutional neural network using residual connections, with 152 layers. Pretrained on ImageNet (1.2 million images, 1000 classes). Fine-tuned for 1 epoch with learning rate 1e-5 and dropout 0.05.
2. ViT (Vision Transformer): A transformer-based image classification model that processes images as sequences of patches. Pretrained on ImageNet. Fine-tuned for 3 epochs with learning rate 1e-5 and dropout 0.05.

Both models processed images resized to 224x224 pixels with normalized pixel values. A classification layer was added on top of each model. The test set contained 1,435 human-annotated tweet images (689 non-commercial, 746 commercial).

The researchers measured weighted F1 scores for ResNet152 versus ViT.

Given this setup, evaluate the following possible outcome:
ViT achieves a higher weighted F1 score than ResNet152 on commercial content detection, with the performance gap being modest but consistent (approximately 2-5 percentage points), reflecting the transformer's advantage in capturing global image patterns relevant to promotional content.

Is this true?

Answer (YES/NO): NO